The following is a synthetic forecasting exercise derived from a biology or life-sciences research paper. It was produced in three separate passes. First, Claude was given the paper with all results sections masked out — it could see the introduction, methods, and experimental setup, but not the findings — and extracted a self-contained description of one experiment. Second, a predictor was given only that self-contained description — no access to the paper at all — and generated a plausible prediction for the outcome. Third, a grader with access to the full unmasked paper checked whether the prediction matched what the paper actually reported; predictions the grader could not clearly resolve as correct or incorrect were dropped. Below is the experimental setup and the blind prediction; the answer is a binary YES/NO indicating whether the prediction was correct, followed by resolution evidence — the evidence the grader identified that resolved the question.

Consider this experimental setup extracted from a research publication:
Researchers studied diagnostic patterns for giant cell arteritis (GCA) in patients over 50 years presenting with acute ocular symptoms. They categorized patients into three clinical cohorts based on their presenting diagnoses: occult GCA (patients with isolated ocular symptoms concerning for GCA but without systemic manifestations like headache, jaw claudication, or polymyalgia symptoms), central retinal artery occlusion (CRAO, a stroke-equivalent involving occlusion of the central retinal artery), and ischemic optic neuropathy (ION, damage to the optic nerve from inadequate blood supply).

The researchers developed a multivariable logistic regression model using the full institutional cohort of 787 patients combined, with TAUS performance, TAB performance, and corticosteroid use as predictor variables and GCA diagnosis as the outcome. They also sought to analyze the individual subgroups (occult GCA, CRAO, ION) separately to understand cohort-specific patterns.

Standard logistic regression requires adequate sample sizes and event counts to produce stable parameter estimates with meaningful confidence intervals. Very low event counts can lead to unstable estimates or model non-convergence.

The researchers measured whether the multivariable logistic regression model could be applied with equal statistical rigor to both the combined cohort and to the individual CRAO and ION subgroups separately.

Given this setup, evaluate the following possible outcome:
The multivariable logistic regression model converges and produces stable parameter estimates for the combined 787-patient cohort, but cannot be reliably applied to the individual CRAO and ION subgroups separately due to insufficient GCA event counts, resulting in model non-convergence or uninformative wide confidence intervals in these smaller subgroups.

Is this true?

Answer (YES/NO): YES